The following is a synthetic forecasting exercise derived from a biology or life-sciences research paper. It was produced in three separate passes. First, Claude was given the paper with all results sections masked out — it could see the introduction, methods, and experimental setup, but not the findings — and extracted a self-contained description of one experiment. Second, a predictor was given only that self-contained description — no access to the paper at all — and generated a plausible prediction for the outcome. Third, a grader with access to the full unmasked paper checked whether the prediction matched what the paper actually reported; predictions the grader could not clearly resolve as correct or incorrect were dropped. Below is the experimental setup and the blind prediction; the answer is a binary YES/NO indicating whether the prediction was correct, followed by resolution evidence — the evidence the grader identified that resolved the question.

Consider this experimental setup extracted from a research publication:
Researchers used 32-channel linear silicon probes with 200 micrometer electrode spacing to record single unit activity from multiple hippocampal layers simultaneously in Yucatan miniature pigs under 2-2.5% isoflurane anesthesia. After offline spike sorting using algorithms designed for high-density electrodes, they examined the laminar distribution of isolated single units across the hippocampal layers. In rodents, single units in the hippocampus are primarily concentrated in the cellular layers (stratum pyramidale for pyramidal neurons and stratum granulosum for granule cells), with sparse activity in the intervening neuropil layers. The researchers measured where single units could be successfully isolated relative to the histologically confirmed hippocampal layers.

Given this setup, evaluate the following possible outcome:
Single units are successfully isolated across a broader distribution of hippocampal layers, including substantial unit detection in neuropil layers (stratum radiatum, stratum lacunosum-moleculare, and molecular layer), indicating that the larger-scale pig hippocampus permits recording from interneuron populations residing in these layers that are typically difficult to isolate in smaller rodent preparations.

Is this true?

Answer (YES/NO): NO